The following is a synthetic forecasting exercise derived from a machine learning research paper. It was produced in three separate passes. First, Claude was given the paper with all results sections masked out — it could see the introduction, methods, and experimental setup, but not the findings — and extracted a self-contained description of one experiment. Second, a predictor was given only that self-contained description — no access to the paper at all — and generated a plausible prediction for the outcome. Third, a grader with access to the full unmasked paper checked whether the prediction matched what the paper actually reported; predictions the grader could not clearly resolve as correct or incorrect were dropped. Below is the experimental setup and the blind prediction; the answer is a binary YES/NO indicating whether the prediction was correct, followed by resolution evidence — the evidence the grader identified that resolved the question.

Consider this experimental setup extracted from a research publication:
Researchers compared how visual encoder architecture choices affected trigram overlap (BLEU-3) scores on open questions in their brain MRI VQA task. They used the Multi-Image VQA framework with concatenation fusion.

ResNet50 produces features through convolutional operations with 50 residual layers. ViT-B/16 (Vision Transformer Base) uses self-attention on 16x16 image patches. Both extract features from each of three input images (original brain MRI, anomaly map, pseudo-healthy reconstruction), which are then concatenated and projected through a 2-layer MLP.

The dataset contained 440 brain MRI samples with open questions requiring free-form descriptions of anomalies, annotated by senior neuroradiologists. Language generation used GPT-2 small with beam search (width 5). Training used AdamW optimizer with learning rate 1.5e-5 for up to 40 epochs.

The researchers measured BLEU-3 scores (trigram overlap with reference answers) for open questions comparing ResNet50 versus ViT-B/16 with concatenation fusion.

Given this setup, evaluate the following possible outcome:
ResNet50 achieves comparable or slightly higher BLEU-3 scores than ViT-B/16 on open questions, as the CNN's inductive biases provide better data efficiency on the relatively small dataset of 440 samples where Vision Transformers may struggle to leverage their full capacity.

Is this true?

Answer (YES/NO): NO